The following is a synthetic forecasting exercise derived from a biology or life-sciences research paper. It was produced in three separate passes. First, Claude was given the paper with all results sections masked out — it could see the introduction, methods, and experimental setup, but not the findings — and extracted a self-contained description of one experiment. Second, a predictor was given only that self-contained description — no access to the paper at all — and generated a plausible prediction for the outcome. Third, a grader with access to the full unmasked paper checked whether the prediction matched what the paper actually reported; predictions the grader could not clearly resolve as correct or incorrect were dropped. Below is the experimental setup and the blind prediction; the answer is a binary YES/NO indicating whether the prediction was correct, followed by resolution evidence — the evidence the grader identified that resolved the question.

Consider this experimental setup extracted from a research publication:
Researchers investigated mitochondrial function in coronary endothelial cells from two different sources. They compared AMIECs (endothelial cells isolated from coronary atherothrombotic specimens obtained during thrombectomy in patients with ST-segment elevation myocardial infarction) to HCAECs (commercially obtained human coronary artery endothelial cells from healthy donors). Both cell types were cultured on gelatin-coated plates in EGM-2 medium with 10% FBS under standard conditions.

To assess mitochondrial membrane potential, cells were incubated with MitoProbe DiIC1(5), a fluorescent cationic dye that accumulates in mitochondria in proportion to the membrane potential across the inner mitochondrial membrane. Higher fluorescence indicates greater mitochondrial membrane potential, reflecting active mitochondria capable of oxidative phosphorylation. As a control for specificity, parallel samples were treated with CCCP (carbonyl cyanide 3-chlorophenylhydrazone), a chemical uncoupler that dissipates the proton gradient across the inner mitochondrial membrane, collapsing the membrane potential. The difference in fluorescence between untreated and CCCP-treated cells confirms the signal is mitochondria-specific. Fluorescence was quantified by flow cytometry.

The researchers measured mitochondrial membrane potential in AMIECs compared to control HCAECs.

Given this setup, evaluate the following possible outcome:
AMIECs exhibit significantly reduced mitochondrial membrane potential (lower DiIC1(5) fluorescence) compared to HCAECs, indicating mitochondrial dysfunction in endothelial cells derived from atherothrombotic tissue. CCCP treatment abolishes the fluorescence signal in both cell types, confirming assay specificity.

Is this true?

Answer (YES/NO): NO